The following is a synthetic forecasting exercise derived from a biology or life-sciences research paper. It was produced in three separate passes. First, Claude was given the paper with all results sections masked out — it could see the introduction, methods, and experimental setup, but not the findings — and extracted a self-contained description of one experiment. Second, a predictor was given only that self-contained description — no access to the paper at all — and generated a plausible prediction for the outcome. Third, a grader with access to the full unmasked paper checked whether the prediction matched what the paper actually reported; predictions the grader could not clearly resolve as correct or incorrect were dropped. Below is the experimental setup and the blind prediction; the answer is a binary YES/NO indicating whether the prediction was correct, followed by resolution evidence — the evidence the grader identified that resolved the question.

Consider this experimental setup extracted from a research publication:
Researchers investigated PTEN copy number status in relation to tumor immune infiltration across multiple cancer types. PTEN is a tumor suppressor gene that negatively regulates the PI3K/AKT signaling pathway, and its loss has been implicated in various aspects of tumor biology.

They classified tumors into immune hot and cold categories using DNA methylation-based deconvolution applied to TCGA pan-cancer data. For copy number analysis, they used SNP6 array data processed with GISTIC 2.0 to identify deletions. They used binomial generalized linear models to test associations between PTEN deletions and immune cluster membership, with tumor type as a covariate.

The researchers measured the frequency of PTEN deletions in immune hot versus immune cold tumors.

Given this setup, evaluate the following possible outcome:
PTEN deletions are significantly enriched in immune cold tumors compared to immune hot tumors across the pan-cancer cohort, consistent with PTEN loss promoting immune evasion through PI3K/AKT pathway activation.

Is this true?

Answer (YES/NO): YES